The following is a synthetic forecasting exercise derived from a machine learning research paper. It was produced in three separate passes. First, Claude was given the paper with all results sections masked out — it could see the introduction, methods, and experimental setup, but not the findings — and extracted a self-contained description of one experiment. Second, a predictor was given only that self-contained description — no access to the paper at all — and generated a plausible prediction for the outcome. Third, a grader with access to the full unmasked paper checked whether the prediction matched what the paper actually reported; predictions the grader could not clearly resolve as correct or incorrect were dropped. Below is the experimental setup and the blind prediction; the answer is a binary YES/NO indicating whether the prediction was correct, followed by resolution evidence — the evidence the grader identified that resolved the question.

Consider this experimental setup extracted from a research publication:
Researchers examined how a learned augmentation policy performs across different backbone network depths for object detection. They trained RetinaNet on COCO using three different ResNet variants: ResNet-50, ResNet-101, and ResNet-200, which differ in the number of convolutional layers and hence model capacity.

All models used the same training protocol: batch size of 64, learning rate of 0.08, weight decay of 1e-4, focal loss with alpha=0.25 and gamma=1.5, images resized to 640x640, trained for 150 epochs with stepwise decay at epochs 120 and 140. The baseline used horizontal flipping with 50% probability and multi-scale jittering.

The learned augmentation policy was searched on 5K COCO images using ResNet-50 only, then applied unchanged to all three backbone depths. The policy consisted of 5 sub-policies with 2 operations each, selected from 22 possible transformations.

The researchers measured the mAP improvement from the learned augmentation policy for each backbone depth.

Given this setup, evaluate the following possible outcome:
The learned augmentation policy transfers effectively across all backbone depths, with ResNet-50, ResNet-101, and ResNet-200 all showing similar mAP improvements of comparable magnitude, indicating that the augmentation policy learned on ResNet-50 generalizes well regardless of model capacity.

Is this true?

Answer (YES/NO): NO